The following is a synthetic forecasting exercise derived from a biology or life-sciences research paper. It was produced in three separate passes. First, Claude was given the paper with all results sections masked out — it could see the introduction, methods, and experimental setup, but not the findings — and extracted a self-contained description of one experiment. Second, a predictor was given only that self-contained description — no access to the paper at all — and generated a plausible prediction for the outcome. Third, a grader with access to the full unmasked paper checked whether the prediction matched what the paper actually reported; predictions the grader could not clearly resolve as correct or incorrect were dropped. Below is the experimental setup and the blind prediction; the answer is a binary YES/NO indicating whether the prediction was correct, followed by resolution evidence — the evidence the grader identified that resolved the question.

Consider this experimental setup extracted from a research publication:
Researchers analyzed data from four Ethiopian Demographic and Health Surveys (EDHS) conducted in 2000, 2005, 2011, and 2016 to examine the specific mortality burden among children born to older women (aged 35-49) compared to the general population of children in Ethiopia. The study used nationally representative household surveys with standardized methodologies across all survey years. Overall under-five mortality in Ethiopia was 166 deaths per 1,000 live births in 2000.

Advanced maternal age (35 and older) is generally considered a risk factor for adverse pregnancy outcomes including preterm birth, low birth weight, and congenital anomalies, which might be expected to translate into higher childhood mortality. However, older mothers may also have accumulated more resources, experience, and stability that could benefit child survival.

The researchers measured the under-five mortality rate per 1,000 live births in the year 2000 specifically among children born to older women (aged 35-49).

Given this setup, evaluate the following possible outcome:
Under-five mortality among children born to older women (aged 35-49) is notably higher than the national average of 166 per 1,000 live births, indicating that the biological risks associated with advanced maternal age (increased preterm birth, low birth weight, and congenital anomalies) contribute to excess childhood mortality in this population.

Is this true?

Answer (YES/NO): NO